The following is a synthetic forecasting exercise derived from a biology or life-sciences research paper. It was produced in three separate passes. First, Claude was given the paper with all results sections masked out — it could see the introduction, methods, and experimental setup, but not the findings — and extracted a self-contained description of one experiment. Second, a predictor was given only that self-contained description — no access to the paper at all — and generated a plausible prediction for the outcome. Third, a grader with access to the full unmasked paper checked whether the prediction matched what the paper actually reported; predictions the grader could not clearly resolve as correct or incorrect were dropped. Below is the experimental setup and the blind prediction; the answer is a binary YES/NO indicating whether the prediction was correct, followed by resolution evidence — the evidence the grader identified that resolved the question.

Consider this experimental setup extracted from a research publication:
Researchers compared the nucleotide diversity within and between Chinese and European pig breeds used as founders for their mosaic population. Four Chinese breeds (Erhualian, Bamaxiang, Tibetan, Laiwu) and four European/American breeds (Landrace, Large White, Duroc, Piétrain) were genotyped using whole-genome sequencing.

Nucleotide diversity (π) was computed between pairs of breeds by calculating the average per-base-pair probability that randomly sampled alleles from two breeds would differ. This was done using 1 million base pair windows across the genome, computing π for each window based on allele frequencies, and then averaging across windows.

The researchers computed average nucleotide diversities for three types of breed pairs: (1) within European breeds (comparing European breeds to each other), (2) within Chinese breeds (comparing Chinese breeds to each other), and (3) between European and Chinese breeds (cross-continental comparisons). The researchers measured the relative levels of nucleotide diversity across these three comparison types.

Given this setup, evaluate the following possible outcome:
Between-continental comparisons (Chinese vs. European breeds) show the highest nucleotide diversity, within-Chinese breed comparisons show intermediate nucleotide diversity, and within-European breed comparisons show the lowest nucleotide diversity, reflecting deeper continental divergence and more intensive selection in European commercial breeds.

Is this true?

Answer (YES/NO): YES